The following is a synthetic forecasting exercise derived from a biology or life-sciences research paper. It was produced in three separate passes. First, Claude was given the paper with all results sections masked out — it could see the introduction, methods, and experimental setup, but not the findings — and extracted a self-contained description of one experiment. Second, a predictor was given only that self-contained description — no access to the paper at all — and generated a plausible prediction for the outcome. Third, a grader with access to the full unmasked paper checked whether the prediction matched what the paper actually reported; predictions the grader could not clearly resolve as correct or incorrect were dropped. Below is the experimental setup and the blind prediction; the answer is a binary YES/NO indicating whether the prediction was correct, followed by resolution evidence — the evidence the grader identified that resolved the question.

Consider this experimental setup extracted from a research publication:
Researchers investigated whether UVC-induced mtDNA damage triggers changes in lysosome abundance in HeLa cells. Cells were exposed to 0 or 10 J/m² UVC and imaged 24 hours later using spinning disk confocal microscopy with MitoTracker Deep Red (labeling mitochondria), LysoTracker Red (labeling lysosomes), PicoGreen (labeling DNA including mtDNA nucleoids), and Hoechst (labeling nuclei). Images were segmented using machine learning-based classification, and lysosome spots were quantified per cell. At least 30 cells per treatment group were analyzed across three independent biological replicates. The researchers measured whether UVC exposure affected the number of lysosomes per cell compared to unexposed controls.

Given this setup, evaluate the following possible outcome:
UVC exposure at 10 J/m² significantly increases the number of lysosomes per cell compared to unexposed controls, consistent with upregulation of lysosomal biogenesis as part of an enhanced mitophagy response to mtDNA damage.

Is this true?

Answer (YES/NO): NO